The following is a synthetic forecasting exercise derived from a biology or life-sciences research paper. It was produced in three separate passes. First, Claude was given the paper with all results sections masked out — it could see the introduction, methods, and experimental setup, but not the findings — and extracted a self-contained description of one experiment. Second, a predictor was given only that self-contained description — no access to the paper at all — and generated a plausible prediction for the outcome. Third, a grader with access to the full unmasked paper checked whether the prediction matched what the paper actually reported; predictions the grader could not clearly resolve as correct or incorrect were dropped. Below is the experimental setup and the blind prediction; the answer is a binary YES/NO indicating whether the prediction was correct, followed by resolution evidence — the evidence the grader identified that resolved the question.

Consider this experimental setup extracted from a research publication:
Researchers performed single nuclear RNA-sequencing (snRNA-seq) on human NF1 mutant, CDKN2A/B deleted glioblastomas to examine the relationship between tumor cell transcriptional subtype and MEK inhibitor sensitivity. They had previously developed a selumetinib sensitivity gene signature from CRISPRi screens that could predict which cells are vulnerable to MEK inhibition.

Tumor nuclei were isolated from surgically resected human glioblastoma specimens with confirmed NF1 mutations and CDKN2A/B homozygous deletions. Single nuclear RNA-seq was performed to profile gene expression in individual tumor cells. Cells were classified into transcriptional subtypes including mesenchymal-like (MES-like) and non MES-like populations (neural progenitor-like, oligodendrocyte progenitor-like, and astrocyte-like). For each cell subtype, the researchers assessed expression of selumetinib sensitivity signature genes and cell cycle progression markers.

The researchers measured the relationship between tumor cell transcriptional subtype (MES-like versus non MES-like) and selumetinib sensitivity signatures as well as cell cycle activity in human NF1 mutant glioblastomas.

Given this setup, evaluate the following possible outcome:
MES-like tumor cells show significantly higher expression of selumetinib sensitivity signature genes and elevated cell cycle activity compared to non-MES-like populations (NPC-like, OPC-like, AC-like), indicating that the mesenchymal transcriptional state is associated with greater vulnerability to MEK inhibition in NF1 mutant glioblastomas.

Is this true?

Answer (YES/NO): NO